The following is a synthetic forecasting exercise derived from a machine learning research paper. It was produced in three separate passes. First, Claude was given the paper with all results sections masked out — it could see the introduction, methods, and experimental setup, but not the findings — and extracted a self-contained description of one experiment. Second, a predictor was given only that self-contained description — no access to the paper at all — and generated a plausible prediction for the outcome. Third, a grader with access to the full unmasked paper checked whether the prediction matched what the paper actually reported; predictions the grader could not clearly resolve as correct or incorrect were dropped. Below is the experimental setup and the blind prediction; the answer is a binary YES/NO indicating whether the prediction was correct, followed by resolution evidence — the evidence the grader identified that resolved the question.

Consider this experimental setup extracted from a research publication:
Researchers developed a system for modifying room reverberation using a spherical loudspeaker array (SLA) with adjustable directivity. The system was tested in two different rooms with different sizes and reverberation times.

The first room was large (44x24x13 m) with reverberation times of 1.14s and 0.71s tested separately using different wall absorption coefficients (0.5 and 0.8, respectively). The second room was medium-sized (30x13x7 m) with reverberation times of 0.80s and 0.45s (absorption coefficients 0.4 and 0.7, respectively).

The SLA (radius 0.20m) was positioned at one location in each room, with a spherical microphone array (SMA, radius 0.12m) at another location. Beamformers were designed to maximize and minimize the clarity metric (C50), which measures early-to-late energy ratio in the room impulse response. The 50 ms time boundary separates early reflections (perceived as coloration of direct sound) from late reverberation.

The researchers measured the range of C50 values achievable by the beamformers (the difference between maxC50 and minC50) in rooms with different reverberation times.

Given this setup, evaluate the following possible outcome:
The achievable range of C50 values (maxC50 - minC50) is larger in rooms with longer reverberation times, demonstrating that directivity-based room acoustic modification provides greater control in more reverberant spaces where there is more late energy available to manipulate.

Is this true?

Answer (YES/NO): NO